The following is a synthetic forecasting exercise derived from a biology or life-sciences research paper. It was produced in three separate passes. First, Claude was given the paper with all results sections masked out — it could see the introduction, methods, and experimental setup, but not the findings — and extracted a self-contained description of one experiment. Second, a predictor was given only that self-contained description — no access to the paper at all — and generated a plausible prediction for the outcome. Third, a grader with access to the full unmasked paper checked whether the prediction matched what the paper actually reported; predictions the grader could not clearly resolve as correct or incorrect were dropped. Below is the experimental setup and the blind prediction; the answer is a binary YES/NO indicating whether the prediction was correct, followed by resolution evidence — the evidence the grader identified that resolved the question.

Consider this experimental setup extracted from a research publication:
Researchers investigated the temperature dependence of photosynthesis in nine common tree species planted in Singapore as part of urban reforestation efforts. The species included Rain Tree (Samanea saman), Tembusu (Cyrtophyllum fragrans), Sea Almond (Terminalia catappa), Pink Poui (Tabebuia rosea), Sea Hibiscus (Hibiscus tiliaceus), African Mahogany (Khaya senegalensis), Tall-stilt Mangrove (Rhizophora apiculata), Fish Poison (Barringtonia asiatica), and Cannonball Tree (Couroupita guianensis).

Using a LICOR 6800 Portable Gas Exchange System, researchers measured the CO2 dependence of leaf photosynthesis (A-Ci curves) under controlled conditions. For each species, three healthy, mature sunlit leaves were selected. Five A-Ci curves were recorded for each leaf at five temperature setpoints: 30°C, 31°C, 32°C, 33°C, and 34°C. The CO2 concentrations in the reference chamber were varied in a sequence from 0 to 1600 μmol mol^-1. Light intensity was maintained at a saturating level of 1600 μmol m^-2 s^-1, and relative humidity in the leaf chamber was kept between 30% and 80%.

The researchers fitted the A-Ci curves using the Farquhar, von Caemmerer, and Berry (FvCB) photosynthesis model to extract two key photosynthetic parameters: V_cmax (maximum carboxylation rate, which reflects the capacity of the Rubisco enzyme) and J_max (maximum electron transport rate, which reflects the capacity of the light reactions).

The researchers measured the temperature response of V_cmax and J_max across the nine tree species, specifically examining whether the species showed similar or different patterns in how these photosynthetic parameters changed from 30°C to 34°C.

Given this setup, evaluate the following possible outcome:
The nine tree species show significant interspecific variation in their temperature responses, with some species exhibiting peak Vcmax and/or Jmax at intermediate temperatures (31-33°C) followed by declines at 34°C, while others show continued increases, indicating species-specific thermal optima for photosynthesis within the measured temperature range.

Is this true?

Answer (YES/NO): YES